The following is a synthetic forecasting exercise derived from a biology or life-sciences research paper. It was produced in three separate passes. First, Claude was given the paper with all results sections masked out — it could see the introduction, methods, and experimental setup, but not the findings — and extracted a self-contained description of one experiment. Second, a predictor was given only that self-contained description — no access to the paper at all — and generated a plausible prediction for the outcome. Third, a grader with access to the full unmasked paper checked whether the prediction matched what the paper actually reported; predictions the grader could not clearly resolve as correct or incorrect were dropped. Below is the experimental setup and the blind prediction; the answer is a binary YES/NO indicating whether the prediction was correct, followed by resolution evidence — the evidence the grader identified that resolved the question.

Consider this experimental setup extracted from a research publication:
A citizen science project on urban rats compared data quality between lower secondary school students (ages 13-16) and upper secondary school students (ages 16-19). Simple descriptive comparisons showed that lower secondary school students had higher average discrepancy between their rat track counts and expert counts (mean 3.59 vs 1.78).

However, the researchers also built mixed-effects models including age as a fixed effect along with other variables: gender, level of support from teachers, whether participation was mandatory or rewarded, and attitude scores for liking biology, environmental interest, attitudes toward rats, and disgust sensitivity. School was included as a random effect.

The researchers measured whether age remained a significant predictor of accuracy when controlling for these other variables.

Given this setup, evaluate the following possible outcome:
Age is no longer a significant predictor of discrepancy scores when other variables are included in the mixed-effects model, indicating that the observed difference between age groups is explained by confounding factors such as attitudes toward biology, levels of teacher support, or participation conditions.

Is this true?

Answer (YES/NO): YES